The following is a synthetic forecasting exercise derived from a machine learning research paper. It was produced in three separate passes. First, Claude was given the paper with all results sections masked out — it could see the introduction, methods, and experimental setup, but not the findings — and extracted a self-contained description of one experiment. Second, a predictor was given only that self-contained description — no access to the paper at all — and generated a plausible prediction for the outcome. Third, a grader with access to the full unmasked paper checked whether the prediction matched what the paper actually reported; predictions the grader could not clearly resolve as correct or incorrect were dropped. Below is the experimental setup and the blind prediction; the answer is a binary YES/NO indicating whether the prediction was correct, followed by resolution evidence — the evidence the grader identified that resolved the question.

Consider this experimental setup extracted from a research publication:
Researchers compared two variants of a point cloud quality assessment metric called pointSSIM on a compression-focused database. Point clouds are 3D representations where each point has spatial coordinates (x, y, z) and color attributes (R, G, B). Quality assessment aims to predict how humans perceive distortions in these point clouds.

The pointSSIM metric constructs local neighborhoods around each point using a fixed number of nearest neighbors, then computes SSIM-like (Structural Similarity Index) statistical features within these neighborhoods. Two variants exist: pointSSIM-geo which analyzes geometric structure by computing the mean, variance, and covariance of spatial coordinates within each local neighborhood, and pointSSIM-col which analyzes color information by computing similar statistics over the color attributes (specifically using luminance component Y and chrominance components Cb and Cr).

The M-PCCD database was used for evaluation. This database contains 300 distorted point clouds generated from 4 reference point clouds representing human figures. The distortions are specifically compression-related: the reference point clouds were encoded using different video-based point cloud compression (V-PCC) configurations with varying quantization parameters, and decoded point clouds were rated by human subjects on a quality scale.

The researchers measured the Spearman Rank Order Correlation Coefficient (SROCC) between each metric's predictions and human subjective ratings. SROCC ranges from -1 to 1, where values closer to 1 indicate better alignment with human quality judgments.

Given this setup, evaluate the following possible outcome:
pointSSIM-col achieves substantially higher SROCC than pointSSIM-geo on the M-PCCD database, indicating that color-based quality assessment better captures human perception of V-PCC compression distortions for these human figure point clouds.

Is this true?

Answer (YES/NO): YES